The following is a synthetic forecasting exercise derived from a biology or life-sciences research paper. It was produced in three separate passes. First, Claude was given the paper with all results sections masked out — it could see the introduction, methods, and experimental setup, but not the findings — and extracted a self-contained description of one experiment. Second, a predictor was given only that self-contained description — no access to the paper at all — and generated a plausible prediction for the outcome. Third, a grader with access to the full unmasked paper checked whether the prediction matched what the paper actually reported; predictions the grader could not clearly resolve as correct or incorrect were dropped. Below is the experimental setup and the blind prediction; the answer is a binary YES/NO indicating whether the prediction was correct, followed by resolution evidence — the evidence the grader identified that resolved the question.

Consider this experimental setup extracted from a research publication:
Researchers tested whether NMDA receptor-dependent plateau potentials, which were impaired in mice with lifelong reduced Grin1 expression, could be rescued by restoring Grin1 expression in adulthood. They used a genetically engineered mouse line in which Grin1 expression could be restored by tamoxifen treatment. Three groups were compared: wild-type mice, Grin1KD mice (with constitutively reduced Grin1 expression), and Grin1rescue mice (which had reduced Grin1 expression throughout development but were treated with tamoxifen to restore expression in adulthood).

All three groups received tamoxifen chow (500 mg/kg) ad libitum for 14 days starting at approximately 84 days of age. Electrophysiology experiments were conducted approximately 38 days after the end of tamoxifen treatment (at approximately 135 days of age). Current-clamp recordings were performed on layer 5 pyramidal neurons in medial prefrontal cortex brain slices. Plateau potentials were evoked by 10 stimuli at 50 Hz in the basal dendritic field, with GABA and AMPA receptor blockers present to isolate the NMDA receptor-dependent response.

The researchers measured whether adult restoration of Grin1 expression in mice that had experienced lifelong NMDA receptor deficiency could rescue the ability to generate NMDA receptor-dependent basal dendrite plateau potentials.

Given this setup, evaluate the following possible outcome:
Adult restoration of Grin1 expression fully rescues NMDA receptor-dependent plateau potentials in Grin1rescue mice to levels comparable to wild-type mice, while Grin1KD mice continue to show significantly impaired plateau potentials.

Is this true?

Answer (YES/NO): YES